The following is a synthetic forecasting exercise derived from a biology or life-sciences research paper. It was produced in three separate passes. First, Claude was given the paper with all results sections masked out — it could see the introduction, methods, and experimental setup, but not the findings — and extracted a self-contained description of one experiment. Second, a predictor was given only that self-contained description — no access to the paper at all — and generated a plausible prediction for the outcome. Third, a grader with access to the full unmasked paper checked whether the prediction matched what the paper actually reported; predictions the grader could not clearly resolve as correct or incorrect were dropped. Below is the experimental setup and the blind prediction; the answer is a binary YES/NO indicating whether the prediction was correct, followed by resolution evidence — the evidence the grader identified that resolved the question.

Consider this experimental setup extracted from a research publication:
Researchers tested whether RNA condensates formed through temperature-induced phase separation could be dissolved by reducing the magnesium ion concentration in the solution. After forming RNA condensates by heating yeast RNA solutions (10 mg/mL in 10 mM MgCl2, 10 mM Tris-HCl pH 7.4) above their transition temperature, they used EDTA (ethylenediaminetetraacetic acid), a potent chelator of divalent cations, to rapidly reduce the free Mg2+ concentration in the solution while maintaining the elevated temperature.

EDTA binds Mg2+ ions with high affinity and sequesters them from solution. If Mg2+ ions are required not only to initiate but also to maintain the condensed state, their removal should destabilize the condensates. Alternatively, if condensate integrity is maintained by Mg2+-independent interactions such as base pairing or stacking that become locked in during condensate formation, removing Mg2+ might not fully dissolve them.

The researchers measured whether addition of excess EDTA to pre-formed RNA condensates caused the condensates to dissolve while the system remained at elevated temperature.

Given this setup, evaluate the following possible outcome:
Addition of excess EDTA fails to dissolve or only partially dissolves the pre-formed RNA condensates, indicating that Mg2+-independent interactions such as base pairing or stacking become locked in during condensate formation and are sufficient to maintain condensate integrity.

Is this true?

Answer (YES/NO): NO